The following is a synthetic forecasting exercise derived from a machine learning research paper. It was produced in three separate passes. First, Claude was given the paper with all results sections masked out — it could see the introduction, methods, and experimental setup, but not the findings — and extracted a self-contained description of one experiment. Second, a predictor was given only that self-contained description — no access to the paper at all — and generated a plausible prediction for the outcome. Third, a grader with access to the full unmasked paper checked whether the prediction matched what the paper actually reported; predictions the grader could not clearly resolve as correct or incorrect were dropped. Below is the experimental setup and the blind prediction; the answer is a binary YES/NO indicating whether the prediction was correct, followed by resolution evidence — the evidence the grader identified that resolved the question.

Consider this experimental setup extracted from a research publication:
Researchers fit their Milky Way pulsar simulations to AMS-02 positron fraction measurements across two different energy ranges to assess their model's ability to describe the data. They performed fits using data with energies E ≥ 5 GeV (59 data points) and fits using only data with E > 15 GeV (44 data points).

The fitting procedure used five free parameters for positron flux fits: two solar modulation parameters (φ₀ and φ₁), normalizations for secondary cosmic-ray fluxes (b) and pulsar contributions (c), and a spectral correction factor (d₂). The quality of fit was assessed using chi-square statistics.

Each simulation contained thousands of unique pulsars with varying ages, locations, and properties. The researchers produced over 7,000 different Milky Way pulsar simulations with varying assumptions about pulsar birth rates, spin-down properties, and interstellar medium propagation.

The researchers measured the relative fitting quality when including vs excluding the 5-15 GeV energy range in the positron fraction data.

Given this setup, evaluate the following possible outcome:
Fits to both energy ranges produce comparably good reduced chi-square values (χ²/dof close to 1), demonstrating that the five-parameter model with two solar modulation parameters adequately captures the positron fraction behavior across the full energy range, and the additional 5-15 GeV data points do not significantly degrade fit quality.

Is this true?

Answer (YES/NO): NO